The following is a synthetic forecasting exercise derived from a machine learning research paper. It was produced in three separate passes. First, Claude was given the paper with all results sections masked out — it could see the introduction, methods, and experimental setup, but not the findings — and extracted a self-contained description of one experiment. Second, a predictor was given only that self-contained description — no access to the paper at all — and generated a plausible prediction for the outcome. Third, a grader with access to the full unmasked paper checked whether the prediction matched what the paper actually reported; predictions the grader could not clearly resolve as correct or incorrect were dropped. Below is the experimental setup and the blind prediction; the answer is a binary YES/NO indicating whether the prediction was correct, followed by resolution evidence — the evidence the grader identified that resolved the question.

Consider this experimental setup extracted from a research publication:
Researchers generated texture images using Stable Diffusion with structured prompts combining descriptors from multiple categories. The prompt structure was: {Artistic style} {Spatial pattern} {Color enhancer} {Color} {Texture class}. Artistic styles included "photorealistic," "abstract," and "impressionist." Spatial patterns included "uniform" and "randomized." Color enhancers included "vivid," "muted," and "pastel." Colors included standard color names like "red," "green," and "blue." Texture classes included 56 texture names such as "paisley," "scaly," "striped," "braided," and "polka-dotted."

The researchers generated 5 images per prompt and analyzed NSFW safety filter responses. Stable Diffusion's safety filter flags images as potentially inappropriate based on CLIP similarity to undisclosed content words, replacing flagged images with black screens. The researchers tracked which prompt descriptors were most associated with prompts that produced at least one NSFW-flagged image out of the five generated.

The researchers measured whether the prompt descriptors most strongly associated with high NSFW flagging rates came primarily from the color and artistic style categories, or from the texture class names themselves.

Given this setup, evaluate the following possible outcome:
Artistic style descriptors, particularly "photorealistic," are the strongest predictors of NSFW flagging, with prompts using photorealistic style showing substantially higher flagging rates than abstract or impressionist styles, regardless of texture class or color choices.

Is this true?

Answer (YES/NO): NO